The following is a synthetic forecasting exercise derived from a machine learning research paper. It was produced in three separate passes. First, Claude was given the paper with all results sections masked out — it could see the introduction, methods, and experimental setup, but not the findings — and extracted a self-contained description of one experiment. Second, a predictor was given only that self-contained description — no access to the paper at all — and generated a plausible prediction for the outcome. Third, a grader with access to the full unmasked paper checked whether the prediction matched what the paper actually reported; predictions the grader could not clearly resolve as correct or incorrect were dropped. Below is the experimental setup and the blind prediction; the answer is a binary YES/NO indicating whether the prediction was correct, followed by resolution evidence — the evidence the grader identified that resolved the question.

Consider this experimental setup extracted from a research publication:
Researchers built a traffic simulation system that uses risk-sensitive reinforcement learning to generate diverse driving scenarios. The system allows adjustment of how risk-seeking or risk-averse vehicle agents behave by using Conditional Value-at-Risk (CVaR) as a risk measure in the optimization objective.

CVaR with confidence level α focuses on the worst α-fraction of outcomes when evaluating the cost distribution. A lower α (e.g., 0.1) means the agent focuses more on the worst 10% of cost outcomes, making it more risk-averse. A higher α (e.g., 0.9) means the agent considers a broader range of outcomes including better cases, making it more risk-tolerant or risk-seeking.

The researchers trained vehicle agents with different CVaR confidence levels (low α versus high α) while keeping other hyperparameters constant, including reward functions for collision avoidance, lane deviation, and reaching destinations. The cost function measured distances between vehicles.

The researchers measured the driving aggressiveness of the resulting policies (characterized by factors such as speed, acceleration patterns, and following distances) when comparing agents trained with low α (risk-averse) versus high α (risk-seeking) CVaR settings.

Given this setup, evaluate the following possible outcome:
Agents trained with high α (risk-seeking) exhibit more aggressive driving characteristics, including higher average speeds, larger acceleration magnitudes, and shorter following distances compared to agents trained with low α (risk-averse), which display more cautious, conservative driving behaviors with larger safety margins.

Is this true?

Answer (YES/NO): YES